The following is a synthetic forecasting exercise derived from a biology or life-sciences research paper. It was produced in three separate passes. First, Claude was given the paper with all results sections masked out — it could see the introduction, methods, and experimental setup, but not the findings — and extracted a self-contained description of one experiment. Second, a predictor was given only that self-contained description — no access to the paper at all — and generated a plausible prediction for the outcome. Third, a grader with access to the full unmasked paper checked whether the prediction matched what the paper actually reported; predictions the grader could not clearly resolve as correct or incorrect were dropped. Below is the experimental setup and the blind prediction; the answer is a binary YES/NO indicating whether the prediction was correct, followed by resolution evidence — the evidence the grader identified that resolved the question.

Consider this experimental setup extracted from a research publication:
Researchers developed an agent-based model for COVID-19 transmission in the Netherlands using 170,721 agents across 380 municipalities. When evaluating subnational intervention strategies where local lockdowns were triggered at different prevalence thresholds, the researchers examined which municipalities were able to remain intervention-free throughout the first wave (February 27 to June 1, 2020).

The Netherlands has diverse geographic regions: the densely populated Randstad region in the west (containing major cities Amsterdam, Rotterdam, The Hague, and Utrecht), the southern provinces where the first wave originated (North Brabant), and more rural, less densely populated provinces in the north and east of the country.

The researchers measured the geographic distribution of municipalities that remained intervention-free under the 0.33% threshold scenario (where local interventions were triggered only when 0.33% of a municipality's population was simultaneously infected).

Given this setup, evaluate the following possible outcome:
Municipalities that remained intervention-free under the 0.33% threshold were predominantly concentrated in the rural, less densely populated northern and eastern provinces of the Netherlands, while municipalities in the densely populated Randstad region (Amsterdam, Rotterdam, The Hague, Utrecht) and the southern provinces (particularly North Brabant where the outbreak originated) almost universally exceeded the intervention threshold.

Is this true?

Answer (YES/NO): YES